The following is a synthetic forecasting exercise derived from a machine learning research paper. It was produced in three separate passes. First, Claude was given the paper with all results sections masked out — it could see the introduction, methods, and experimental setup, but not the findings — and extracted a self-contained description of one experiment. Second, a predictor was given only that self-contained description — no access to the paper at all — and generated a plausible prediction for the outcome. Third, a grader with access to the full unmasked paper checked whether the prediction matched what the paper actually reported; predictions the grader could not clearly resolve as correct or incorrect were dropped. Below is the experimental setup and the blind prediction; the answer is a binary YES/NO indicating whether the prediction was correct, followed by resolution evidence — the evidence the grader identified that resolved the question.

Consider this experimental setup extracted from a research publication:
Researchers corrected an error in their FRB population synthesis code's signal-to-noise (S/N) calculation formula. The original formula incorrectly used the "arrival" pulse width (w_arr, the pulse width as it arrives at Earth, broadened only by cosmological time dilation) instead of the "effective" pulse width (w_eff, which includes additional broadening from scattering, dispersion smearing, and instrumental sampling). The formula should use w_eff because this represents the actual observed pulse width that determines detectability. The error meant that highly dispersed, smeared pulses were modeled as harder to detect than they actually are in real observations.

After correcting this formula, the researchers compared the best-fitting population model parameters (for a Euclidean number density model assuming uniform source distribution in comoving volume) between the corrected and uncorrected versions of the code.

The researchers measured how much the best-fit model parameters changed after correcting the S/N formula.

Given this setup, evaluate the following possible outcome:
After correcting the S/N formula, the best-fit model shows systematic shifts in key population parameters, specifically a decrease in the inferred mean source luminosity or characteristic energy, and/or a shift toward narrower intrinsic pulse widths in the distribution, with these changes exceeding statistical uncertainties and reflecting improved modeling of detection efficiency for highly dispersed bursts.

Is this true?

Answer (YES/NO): NO